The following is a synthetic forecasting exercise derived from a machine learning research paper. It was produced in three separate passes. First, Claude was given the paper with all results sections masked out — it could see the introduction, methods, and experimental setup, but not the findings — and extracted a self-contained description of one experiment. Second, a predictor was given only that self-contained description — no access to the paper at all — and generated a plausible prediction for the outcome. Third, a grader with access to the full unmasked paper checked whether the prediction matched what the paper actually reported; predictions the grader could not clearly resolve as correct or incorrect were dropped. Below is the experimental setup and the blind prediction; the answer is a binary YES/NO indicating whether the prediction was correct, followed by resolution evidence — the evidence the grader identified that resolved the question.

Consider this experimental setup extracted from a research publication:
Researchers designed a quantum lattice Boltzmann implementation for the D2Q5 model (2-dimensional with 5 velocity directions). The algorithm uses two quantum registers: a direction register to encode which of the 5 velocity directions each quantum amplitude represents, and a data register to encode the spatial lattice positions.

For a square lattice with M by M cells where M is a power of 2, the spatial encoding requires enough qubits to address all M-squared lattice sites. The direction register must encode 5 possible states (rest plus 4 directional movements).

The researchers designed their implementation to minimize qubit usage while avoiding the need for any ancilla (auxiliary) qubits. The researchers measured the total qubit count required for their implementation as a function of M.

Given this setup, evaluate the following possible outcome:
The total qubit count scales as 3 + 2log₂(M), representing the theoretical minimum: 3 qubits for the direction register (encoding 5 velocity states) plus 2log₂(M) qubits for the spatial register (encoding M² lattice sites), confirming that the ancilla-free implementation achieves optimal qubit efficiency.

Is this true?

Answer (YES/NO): YES